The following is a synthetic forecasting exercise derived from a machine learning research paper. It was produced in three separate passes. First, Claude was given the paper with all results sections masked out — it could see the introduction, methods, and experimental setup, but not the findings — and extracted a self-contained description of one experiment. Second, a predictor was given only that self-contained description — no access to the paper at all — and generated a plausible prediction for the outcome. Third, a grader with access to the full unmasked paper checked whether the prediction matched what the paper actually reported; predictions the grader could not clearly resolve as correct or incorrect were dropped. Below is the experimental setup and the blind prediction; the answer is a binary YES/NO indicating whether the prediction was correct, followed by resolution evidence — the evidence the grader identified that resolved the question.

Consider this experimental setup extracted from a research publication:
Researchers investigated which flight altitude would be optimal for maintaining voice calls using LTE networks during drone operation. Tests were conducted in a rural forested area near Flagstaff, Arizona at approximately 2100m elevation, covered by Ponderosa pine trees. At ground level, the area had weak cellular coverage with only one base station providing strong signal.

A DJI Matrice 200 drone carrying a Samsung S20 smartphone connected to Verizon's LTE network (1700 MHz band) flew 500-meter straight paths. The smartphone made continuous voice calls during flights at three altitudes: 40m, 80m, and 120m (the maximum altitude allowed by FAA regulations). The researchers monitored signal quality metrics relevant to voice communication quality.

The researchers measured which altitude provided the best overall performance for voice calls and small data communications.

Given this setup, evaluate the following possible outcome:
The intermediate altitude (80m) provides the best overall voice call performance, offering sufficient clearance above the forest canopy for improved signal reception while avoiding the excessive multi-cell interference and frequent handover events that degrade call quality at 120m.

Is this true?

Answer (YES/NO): NO